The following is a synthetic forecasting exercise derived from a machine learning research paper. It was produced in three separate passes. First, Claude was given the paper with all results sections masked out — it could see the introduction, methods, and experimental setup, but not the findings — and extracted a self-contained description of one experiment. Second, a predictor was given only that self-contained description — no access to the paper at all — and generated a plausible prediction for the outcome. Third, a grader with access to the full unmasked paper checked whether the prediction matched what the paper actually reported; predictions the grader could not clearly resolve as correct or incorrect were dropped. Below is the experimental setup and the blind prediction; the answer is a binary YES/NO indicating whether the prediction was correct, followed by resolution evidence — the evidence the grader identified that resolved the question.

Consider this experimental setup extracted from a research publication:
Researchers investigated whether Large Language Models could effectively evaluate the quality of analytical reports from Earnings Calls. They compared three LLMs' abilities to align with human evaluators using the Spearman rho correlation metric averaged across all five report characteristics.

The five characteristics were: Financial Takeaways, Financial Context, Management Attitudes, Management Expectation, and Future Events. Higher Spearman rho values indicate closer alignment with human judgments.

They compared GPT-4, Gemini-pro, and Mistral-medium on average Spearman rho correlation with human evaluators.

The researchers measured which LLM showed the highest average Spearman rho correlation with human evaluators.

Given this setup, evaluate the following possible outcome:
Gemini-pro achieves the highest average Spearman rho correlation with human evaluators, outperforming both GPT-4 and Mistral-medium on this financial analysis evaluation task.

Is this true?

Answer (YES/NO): NO